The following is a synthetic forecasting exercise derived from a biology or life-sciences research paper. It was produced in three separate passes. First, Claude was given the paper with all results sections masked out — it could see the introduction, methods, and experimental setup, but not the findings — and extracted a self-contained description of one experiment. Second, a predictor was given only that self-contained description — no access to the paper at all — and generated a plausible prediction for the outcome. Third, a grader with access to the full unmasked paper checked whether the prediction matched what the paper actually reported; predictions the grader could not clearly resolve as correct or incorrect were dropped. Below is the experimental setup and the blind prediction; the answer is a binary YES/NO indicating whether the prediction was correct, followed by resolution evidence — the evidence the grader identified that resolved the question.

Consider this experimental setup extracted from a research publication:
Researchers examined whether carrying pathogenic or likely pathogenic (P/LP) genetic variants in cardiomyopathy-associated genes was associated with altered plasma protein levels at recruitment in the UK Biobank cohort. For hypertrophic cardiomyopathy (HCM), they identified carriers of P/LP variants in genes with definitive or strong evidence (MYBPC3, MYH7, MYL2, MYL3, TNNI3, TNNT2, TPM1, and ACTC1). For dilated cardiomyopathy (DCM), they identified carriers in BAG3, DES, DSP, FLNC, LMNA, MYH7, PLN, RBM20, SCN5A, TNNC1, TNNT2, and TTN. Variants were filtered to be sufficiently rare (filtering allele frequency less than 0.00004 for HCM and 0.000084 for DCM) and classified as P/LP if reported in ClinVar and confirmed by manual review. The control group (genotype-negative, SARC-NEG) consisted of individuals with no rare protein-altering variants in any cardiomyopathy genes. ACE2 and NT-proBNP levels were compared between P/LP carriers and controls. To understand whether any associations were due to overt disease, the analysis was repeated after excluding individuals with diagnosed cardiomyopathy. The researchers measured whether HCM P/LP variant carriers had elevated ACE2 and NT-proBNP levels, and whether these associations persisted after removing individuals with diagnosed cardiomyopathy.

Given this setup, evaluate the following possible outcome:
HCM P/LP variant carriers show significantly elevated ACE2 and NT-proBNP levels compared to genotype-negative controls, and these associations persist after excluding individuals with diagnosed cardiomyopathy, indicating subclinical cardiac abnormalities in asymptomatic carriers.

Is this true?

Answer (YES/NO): NO